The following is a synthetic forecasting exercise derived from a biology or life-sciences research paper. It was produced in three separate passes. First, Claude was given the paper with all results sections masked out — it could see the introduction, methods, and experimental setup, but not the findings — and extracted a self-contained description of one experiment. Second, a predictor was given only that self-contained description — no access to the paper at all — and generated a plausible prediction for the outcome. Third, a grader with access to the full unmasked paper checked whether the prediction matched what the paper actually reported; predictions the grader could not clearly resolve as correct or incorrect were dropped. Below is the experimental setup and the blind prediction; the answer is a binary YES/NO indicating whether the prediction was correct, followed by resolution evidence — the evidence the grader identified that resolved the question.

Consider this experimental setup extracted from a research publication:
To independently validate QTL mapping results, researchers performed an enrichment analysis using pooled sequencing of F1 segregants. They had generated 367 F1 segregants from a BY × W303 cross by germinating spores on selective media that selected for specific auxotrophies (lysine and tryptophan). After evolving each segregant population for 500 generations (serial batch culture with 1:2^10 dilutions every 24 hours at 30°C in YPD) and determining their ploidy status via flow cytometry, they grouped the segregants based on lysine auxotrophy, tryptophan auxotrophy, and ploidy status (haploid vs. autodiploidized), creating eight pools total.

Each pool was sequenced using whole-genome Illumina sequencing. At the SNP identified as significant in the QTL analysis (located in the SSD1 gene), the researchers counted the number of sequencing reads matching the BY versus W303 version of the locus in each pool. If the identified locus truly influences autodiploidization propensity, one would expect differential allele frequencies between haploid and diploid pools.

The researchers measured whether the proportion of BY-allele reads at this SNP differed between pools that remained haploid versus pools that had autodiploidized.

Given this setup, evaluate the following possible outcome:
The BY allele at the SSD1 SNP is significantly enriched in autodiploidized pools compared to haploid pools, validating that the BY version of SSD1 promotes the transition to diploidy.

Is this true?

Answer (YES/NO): YES